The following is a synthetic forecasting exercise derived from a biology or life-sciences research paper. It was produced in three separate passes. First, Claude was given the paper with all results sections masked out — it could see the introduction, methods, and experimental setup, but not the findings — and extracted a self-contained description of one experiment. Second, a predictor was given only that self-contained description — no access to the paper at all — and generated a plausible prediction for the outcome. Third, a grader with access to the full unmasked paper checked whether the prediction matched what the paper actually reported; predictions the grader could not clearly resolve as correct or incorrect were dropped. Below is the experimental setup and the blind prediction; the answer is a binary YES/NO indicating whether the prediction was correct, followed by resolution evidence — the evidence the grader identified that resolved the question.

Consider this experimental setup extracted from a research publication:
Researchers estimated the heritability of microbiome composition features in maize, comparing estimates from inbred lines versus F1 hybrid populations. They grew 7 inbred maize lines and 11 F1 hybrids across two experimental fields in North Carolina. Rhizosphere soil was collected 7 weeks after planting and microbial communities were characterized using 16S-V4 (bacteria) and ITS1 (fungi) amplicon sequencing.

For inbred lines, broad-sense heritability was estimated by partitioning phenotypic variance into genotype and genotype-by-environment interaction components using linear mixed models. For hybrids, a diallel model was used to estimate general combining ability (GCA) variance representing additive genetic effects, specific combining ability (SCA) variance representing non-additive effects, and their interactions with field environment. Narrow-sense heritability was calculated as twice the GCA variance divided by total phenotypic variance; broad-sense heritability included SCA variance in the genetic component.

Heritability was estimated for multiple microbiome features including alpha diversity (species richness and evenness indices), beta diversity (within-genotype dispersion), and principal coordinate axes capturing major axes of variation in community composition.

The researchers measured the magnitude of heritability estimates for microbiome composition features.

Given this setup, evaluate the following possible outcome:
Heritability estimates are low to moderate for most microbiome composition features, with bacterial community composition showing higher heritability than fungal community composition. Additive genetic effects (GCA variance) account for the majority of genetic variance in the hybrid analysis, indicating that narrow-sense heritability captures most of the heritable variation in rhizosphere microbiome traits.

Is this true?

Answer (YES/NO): NO